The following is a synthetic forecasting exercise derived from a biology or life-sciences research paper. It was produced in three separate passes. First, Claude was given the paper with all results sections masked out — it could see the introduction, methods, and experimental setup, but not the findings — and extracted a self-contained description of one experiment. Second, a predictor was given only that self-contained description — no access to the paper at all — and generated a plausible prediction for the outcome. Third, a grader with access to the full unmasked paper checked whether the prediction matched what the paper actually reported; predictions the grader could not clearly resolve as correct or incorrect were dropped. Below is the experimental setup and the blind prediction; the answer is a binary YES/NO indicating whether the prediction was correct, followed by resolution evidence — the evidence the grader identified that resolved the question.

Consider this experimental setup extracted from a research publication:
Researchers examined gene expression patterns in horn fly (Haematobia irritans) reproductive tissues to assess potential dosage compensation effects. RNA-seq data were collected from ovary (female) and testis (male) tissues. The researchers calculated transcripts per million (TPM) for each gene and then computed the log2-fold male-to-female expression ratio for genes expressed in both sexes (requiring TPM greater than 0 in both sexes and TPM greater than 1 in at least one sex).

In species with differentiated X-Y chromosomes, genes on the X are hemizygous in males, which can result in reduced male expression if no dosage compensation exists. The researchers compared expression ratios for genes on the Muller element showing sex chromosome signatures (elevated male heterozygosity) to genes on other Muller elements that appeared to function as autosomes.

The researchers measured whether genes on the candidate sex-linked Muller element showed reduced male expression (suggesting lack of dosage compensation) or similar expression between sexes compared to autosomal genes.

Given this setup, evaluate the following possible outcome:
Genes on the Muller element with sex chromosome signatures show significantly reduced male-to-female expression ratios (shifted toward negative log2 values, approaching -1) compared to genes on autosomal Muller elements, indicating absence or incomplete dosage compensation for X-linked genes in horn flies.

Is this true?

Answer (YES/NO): NO